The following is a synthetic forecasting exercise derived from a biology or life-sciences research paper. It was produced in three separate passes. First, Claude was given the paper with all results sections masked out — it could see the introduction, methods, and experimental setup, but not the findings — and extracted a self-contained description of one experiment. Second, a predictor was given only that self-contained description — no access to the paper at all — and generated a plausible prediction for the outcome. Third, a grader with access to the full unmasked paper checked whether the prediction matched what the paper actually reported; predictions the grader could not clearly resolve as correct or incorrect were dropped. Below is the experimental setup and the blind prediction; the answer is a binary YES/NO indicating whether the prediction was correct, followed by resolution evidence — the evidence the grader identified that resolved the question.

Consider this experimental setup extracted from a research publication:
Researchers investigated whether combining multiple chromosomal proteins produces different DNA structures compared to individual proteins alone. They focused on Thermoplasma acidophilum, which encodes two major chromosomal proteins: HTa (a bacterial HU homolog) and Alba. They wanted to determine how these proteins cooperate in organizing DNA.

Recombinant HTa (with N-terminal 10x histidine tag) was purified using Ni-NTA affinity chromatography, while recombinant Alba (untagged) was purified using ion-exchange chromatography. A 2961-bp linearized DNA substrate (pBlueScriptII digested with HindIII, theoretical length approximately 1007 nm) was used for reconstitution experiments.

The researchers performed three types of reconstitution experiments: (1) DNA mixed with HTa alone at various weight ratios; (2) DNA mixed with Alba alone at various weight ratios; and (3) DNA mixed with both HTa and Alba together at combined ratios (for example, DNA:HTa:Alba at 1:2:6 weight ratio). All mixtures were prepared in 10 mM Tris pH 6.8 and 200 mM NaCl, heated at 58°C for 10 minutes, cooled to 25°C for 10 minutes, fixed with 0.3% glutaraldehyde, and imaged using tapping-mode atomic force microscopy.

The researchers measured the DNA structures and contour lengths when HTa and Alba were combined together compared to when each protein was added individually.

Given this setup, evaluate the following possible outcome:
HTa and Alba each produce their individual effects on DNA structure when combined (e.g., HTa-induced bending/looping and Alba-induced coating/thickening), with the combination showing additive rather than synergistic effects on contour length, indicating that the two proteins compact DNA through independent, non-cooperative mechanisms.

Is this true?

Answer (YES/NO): NO